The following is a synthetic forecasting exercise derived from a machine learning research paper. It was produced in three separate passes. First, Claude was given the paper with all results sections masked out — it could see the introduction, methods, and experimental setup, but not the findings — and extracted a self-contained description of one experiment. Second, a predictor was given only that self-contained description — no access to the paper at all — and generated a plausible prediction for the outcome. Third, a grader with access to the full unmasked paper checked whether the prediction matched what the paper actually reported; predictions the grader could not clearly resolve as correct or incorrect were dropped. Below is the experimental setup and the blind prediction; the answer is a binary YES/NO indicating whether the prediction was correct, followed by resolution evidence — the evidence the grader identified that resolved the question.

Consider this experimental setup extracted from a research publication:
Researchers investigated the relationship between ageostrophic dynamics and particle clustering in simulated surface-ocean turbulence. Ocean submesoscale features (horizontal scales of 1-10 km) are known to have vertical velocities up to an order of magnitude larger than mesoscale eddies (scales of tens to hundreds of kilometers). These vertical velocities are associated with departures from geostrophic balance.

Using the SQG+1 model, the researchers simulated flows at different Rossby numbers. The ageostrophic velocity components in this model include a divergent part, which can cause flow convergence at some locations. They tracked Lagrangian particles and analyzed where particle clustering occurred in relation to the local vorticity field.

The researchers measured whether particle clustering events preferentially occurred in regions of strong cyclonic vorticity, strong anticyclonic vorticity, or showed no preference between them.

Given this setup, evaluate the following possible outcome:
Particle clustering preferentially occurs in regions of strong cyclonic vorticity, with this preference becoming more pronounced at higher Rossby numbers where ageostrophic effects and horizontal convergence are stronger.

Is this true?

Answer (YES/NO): NO